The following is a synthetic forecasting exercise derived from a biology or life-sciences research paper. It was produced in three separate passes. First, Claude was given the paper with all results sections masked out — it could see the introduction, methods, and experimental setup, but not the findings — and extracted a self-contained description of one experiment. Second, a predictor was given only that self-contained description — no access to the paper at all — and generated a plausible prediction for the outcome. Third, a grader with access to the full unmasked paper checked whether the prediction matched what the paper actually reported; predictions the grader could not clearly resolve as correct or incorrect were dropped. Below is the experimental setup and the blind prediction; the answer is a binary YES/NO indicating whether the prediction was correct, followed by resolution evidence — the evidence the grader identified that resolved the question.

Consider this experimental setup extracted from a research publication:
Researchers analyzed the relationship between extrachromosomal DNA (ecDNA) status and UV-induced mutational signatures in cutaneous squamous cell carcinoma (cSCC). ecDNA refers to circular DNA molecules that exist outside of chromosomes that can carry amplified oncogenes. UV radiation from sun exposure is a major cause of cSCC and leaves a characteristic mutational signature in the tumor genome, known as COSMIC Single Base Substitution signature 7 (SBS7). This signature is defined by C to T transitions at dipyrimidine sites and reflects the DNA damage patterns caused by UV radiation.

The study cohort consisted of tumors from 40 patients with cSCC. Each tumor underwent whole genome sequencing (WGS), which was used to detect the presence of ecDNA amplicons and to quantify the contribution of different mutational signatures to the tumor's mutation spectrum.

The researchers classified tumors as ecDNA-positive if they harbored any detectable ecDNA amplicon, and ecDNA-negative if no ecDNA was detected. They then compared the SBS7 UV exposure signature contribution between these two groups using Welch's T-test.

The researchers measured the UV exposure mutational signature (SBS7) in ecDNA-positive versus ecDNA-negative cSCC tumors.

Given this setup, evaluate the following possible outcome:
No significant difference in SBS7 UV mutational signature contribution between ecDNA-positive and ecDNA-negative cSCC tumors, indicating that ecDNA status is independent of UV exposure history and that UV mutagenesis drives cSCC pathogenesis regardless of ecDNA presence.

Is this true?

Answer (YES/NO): NO